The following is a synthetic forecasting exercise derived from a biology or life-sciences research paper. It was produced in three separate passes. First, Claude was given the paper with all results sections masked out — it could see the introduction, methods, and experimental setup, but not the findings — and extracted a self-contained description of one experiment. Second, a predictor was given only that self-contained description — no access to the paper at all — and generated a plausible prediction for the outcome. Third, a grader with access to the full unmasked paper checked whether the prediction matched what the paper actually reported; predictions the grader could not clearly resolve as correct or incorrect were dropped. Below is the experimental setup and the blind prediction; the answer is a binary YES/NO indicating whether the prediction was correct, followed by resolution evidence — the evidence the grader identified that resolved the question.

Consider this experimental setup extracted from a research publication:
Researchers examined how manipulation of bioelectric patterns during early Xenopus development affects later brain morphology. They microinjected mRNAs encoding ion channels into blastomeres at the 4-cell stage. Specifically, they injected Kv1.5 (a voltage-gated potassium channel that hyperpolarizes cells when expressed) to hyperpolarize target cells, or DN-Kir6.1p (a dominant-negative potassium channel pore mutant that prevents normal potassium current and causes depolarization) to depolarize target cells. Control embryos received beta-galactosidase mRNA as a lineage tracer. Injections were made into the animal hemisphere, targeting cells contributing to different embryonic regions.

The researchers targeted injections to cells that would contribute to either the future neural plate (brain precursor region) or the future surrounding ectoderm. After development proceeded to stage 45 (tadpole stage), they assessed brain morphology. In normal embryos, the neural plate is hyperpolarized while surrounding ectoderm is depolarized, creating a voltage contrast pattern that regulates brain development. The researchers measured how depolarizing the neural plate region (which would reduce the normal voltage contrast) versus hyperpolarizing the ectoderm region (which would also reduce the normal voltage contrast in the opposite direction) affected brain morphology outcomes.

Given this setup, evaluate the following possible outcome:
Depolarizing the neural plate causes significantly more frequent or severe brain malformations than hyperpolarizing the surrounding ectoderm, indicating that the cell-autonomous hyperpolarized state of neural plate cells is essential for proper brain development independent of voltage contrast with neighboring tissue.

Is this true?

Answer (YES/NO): NO